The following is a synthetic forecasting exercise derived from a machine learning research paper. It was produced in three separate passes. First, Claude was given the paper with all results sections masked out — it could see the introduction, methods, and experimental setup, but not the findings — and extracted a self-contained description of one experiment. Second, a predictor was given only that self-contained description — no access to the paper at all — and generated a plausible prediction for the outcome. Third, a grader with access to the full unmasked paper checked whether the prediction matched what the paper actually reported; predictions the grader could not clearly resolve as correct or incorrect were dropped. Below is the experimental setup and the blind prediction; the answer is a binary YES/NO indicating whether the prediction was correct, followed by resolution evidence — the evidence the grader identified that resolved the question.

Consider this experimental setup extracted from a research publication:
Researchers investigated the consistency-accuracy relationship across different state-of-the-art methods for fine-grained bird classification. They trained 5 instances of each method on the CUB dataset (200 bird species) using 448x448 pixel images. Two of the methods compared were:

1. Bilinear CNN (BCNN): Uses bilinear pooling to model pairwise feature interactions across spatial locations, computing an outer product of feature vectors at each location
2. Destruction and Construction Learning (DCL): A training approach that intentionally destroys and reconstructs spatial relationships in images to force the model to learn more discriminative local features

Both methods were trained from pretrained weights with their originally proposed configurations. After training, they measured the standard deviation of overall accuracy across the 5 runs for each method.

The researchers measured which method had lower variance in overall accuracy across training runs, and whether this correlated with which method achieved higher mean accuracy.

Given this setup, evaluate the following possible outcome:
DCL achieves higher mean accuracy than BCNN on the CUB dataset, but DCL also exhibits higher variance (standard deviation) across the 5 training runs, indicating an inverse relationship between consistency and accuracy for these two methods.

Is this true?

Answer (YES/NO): YES